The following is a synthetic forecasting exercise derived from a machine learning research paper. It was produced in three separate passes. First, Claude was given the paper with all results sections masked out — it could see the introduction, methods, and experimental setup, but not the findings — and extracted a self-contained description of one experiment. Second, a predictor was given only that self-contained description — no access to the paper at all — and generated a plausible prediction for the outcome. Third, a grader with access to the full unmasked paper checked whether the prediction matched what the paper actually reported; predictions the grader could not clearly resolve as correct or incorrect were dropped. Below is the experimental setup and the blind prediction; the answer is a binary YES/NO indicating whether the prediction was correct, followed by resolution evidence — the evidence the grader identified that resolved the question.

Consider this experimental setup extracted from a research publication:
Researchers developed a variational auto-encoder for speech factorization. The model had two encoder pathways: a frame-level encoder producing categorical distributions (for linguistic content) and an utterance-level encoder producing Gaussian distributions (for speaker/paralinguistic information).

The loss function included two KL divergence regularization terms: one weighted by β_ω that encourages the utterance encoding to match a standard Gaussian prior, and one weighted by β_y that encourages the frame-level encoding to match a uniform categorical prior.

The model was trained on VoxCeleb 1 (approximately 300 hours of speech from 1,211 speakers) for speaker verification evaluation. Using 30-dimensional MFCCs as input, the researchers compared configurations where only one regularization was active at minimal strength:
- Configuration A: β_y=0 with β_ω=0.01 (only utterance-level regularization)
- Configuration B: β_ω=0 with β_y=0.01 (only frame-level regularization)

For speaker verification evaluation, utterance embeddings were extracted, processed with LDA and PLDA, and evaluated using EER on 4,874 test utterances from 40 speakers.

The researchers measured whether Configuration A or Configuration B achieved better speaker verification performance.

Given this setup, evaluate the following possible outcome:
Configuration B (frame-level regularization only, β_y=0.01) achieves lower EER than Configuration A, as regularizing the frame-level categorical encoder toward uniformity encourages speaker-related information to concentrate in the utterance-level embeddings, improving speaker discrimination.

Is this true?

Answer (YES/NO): NO